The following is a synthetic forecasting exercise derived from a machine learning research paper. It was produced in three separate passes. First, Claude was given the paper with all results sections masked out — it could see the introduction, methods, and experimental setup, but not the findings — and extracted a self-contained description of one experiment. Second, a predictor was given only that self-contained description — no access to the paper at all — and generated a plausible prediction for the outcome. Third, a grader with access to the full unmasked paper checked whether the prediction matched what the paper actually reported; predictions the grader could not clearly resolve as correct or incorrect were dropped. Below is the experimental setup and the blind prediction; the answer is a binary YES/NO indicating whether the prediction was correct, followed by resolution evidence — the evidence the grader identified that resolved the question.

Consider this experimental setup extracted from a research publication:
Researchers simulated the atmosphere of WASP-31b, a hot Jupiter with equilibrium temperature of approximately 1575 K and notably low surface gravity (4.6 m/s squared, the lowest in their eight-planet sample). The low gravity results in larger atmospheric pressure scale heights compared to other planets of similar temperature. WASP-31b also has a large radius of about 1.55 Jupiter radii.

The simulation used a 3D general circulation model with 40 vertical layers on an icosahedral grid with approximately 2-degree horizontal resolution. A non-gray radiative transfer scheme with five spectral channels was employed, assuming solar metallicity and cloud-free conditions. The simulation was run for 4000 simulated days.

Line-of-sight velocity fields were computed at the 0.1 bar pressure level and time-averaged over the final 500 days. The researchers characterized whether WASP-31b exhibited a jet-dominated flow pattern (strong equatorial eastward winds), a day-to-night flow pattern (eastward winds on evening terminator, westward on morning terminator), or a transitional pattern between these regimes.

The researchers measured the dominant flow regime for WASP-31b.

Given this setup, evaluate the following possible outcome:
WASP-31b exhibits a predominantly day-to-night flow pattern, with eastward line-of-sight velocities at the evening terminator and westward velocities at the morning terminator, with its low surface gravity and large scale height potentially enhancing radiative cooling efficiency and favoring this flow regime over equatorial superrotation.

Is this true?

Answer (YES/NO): NO